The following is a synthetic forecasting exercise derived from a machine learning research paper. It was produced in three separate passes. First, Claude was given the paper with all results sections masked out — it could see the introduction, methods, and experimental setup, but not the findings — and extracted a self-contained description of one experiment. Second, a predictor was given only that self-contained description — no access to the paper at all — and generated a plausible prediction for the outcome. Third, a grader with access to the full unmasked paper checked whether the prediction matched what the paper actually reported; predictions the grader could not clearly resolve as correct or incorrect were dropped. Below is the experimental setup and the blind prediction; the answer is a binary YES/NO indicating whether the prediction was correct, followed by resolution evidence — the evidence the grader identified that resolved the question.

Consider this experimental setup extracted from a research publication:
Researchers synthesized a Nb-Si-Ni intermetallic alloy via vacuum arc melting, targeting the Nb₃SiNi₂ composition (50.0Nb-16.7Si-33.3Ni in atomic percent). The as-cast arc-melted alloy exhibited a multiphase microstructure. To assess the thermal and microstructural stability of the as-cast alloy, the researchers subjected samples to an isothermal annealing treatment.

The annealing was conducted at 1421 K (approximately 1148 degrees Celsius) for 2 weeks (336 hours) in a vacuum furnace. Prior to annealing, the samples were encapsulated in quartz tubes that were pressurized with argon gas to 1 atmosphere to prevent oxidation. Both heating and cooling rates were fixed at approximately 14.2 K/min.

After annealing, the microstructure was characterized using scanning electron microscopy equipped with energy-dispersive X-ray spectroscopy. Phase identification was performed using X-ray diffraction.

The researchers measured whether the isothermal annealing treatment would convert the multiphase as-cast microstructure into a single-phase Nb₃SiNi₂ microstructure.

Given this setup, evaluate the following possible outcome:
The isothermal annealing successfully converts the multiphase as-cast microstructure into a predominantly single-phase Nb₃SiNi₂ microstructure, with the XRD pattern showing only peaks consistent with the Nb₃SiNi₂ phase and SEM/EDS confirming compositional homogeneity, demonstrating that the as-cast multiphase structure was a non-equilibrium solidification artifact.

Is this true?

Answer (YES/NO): NO